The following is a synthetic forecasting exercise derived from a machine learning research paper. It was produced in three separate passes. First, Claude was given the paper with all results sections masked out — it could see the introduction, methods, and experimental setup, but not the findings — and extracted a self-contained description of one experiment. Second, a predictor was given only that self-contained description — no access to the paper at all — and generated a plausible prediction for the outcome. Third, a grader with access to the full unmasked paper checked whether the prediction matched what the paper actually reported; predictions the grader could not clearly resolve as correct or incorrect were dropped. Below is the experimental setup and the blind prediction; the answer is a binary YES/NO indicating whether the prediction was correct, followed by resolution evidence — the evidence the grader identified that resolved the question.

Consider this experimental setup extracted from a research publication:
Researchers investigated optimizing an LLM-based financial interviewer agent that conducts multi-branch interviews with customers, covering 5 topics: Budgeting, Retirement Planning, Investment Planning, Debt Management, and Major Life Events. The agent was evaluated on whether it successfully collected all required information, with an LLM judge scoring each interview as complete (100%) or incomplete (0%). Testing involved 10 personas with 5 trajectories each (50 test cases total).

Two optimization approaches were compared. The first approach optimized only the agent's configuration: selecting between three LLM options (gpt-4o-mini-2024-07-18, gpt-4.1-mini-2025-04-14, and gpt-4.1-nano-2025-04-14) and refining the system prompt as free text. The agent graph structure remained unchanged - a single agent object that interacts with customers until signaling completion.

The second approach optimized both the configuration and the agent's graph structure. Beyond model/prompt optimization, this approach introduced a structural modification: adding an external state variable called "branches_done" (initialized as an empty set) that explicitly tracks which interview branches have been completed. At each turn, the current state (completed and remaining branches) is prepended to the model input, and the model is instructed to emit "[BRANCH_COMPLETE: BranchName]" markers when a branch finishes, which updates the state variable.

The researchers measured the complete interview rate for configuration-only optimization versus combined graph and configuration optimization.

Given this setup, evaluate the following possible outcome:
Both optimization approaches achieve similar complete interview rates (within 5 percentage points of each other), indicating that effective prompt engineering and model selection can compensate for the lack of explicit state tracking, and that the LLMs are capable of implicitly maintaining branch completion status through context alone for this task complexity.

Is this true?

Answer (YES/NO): NO